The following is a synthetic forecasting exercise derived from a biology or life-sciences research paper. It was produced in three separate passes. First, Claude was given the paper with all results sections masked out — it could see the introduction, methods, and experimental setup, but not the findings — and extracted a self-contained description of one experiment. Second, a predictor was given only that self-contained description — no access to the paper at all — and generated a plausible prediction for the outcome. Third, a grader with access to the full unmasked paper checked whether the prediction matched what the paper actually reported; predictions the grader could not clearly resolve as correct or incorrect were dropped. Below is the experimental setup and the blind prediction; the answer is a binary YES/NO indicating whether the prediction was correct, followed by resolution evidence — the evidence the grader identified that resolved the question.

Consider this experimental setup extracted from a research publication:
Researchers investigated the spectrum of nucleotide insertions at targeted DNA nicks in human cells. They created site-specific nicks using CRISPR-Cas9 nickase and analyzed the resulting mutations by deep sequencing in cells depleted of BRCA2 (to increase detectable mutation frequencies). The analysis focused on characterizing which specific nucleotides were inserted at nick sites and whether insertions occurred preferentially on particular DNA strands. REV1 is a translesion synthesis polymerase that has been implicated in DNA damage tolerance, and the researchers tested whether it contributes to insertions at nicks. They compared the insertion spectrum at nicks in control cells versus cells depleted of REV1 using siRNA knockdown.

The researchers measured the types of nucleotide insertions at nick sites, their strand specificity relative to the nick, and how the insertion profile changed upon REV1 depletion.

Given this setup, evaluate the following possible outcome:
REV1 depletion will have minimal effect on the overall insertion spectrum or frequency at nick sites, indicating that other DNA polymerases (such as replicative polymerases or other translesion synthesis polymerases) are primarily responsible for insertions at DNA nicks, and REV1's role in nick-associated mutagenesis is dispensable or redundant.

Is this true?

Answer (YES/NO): NO